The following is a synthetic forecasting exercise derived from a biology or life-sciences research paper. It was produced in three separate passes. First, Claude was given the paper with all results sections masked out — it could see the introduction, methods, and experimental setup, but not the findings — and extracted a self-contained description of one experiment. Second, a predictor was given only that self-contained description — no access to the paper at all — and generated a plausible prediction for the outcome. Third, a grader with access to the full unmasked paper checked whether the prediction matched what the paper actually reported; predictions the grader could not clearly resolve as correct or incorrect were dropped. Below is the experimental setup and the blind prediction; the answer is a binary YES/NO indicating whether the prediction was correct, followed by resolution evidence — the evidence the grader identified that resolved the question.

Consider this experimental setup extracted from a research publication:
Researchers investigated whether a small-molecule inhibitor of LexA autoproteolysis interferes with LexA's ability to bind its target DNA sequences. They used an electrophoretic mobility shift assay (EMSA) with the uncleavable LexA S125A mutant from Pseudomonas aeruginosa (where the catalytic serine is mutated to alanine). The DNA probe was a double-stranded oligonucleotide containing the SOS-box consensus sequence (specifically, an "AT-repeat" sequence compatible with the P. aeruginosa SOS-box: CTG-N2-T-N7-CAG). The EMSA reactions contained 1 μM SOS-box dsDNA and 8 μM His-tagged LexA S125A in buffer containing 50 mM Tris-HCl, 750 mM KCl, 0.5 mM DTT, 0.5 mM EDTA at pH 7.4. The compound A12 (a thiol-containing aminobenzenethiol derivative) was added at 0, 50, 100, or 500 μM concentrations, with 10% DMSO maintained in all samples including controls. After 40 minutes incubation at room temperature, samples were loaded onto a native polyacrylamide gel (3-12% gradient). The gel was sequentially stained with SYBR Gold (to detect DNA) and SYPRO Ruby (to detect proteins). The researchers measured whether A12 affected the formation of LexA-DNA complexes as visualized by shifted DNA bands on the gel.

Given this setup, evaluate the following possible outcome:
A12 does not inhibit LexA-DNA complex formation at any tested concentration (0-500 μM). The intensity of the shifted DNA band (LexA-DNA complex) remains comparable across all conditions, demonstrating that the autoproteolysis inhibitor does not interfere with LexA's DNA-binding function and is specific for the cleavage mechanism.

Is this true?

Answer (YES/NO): YES